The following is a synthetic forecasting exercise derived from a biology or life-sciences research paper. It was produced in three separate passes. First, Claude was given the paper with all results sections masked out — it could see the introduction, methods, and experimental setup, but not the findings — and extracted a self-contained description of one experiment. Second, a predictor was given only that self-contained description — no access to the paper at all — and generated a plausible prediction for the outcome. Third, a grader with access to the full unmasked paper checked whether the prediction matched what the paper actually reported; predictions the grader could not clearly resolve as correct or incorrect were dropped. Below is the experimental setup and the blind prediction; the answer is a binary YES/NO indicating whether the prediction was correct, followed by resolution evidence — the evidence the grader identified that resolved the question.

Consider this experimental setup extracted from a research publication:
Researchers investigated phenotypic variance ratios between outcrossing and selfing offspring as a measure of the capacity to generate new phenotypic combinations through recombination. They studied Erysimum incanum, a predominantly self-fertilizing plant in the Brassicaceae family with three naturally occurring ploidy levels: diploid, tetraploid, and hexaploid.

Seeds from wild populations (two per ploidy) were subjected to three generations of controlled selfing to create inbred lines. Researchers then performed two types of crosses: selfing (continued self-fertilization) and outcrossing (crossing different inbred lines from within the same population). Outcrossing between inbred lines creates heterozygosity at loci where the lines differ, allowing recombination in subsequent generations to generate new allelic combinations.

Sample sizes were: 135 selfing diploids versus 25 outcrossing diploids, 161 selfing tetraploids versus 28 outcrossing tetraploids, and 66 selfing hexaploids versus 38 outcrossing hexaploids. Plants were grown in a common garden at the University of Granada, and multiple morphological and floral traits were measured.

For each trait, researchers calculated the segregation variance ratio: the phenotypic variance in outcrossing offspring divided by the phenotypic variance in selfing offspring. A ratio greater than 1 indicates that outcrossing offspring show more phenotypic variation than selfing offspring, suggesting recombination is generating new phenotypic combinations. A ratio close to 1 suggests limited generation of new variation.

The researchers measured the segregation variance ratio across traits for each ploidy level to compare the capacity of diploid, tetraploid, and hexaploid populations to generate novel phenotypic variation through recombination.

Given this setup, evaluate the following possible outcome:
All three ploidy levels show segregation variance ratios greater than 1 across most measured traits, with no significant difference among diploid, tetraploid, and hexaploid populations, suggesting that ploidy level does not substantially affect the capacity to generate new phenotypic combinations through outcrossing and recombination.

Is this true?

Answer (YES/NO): NO